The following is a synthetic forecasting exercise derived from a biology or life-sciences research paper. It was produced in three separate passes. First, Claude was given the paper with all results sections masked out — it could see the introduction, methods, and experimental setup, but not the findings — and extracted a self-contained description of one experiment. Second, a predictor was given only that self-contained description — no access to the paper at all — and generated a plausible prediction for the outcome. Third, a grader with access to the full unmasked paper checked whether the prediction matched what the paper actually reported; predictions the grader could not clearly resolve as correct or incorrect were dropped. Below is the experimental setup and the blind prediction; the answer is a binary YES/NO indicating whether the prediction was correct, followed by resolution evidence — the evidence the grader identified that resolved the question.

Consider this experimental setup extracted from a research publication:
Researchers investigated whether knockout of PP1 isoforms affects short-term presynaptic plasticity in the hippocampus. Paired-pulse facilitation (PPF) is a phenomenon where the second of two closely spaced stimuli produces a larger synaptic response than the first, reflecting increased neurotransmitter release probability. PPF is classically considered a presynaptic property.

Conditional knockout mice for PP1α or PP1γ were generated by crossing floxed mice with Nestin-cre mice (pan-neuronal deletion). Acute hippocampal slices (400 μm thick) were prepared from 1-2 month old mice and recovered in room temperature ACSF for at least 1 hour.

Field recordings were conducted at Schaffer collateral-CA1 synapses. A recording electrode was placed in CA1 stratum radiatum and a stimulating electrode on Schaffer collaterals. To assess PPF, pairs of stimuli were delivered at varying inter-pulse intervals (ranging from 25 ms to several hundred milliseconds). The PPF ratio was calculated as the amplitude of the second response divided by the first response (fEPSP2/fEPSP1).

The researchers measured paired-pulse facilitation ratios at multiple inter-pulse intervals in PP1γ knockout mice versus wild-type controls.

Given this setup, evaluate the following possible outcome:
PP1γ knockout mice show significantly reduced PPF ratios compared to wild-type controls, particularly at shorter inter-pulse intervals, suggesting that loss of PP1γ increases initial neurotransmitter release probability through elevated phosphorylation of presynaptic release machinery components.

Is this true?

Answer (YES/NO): NO